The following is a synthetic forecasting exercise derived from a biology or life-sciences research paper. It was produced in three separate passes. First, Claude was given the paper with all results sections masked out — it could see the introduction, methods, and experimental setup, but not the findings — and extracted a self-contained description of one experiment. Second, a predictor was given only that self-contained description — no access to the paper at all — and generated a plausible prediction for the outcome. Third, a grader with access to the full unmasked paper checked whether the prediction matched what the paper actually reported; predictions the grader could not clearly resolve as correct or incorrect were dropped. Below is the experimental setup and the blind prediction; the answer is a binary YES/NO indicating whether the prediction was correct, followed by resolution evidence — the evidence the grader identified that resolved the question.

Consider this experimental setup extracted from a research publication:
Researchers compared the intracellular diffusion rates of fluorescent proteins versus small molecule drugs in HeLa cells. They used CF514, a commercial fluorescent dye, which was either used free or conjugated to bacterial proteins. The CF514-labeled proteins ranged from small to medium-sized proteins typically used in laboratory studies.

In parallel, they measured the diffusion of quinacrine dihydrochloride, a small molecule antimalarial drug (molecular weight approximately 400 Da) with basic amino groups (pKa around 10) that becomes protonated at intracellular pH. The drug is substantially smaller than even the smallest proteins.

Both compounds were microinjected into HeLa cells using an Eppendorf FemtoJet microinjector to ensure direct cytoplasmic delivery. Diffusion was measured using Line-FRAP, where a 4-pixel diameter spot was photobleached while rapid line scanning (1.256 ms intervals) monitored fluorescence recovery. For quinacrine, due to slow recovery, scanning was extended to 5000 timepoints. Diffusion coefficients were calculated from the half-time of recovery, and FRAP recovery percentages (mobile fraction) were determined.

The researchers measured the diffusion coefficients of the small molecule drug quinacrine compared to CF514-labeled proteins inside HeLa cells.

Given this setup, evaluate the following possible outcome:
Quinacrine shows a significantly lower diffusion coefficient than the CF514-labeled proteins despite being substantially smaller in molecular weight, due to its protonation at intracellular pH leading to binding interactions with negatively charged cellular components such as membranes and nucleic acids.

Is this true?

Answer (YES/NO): NO